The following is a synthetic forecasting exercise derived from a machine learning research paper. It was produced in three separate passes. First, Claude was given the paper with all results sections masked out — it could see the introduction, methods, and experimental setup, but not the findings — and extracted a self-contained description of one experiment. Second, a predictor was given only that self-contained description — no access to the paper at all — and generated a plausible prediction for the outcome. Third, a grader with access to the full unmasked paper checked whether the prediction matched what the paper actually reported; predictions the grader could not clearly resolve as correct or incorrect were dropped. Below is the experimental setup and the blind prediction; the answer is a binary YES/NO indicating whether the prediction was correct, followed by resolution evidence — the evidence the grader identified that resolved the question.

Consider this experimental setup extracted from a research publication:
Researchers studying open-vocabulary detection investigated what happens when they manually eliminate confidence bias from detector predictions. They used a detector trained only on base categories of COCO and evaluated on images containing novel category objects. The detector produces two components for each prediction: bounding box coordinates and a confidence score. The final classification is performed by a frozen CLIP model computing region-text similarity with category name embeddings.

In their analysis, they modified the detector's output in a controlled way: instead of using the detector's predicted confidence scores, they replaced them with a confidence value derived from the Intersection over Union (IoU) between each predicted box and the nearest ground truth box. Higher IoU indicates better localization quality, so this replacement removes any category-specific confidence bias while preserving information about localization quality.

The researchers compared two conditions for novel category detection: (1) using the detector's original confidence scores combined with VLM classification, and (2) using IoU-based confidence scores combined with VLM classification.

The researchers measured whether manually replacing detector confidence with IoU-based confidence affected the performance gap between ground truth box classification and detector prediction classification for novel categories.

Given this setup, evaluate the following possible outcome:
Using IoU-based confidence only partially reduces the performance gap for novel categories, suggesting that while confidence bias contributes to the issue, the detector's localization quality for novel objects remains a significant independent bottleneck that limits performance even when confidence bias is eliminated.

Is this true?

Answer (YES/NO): NO